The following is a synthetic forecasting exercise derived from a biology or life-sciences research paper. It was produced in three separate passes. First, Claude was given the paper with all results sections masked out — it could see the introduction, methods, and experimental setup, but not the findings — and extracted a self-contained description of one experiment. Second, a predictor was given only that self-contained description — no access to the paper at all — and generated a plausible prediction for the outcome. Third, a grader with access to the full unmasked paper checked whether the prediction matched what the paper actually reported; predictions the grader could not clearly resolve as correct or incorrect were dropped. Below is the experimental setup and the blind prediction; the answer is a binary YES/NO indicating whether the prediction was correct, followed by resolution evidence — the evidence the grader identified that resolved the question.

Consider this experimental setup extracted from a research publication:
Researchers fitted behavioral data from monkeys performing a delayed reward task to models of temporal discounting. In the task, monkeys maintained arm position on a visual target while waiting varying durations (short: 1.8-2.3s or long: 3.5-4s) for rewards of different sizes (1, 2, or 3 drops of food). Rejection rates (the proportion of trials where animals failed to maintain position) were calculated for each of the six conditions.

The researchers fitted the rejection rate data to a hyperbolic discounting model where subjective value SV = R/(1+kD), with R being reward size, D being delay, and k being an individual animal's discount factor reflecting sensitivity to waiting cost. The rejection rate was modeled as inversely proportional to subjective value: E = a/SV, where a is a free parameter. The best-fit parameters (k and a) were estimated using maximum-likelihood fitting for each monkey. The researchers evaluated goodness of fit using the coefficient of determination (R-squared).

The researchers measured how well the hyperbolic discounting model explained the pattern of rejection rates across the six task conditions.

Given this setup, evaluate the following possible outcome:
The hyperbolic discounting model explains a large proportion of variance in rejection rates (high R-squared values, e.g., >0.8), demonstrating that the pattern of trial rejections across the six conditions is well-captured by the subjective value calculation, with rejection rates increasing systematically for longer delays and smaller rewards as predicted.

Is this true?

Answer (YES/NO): YES